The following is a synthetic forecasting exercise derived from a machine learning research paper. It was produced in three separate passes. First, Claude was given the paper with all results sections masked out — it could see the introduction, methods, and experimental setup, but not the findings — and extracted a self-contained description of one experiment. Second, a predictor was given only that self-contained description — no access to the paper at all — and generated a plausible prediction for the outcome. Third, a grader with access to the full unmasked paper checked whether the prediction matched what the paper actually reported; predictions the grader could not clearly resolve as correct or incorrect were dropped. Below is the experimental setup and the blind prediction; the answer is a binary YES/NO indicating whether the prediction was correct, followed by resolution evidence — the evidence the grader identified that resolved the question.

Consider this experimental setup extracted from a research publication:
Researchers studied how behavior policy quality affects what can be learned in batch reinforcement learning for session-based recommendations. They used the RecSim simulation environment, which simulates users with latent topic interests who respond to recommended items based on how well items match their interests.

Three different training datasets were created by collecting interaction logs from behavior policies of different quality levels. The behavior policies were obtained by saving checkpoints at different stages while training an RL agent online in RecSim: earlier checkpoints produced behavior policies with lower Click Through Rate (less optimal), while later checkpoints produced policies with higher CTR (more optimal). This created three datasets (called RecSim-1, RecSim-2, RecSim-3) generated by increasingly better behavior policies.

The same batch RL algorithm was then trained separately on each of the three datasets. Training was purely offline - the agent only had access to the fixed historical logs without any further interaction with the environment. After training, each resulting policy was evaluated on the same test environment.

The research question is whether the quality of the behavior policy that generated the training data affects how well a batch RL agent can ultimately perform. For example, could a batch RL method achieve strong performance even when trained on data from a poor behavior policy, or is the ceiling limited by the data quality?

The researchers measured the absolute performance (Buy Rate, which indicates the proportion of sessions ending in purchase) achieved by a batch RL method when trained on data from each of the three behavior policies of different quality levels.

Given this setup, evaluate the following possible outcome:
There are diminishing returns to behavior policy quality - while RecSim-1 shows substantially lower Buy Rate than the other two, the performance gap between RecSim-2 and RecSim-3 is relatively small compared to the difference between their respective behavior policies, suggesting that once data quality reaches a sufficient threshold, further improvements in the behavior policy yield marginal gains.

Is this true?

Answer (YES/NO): NO